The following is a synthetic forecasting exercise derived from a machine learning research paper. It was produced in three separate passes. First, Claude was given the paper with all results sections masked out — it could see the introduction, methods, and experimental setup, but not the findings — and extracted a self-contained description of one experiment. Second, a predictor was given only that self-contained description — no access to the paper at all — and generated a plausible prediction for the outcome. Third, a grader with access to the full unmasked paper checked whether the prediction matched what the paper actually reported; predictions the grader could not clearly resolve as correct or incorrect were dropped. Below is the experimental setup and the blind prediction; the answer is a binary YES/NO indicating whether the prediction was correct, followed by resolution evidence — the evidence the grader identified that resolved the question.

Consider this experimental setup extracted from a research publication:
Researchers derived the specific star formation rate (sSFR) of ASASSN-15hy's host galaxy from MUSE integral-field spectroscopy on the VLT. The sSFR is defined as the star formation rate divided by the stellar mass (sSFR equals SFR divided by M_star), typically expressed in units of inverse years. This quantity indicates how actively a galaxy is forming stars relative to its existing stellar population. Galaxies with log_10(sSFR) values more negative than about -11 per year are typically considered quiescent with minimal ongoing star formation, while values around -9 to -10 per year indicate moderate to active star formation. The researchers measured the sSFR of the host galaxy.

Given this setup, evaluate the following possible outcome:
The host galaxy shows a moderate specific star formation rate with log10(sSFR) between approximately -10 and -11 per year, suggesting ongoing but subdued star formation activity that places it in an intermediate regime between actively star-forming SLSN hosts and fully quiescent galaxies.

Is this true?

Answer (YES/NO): NO